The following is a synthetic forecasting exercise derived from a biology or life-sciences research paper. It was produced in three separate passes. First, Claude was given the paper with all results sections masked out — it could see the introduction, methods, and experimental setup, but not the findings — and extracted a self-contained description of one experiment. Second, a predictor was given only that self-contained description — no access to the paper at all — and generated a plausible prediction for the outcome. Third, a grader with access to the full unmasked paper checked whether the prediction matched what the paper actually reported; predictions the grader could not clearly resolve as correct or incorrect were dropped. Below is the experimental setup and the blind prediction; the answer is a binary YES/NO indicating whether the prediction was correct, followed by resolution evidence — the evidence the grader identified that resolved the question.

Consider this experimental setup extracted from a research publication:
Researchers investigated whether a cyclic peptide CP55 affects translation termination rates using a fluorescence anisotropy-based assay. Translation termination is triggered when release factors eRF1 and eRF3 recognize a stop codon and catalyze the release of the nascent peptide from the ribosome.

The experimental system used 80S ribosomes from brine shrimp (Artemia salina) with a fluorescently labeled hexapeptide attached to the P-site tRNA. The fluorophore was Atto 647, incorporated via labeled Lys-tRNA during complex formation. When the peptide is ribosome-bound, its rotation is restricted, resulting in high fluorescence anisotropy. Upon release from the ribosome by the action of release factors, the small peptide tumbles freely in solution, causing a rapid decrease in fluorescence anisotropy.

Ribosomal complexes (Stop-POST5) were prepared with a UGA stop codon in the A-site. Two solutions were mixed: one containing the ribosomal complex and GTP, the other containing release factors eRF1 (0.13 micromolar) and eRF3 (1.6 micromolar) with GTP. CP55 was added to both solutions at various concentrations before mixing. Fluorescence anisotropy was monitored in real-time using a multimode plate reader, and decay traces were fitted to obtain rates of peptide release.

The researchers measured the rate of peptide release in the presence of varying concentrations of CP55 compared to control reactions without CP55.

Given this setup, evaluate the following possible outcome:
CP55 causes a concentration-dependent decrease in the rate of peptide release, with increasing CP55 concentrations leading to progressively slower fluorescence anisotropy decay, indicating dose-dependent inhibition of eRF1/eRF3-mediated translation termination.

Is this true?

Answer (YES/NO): NO